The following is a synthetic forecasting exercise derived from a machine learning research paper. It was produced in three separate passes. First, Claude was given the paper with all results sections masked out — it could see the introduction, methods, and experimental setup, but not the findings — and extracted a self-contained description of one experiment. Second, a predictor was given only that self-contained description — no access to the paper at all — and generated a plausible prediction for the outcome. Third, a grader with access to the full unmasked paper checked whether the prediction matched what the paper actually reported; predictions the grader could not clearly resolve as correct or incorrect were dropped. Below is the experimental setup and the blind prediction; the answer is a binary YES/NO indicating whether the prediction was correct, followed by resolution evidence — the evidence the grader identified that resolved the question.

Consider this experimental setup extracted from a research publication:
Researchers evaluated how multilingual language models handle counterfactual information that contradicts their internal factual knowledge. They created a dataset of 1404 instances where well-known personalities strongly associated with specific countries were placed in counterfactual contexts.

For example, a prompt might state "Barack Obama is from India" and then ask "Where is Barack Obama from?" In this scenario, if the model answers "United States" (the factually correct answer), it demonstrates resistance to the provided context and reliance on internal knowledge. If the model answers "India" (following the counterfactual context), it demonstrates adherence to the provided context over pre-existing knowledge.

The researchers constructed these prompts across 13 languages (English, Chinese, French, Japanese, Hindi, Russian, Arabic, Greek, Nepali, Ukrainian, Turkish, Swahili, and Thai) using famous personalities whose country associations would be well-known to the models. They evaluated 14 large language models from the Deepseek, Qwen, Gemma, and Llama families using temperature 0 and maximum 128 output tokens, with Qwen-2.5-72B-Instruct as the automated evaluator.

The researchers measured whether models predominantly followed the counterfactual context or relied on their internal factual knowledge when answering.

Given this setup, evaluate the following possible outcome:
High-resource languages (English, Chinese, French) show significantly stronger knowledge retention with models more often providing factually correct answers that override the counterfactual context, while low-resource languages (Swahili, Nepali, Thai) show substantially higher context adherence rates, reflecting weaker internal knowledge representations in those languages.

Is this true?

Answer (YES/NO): NO